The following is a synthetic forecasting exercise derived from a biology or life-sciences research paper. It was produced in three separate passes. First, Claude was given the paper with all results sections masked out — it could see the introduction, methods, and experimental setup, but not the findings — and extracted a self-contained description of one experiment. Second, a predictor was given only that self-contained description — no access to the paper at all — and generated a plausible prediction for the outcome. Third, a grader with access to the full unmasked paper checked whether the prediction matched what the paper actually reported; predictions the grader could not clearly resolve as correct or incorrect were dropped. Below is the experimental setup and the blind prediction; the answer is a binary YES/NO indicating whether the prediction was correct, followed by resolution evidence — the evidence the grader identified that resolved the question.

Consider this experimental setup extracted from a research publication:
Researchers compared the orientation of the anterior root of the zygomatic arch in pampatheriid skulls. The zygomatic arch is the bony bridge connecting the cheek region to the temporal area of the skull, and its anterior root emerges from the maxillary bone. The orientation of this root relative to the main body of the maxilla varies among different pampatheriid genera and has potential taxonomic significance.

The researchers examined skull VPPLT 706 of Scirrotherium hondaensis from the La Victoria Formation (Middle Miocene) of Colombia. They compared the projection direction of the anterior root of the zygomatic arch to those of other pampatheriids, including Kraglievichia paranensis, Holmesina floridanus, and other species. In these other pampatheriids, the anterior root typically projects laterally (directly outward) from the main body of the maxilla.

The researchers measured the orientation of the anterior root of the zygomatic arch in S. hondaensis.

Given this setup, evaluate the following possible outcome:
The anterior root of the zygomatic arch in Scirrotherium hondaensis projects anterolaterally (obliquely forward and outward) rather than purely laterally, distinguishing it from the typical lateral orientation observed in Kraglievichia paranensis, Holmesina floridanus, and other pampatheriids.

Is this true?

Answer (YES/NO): NO